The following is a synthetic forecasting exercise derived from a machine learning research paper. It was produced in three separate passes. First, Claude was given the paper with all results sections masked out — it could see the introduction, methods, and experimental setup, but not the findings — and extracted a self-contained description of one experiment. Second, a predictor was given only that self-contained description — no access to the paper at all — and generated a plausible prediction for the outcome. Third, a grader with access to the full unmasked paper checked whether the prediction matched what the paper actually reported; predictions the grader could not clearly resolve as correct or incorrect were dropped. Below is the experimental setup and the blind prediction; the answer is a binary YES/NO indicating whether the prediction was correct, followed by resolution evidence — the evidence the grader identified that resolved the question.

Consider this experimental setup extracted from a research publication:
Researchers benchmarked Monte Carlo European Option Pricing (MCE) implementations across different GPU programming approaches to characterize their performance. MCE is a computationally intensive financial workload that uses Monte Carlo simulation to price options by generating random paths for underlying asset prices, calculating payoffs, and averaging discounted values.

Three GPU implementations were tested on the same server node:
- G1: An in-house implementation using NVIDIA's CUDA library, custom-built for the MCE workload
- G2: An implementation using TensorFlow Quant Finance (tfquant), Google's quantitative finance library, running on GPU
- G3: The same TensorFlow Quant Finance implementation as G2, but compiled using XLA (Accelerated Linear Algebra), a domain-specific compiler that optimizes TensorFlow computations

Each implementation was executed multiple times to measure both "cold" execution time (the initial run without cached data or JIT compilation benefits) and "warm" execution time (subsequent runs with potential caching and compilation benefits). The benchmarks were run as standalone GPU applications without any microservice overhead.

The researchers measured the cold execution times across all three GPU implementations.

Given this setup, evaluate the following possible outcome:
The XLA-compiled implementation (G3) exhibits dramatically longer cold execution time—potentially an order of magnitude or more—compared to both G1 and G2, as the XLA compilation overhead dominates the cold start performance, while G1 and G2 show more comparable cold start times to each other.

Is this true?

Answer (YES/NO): NO